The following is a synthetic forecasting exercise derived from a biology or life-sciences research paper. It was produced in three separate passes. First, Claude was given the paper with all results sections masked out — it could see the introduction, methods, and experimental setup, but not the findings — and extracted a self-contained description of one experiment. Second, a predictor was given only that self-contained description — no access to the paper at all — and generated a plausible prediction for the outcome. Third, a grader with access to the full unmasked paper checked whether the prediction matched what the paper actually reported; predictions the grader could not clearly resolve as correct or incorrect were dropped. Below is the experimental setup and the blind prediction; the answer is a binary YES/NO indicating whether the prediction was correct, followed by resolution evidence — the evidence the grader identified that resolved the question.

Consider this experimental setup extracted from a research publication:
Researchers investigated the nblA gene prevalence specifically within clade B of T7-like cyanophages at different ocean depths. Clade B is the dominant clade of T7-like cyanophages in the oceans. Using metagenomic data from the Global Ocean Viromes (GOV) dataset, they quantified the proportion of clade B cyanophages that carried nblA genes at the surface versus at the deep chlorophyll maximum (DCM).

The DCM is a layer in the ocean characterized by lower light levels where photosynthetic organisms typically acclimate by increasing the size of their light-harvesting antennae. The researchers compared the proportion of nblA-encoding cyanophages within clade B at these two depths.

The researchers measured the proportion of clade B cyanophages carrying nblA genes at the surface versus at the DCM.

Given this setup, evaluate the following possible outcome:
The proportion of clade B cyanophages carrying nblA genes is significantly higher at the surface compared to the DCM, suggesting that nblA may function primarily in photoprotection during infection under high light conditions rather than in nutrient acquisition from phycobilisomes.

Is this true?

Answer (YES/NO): NO